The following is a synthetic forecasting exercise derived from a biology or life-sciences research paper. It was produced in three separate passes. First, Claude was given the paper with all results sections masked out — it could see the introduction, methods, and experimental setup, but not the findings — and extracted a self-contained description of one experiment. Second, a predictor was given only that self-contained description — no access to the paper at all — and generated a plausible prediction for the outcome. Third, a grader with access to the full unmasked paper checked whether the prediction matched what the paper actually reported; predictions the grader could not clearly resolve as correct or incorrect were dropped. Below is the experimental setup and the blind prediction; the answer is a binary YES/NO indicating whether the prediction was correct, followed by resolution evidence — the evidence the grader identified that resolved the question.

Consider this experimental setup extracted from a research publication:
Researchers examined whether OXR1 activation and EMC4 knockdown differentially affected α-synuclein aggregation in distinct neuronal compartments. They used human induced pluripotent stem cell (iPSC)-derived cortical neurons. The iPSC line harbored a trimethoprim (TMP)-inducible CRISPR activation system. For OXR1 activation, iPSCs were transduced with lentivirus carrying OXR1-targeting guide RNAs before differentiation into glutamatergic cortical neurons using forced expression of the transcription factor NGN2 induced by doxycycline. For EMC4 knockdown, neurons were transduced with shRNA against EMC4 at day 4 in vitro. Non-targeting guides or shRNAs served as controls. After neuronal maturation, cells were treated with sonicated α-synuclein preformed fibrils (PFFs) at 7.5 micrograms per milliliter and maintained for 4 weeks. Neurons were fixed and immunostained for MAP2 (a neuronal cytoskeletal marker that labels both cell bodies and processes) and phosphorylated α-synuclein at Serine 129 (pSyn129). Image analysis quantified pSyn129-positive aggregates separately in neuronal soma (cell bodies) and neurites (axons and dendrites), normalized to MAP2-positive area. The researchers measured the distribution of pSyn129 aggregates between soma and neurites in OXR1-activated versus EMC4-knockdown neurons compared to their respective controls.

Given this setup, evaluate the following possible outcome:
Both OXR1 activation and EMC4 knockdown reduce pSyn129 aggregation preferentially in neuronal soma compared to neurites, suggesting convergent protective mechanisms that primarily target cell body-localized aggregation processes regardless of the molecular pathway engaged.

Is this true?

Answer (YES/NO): NO